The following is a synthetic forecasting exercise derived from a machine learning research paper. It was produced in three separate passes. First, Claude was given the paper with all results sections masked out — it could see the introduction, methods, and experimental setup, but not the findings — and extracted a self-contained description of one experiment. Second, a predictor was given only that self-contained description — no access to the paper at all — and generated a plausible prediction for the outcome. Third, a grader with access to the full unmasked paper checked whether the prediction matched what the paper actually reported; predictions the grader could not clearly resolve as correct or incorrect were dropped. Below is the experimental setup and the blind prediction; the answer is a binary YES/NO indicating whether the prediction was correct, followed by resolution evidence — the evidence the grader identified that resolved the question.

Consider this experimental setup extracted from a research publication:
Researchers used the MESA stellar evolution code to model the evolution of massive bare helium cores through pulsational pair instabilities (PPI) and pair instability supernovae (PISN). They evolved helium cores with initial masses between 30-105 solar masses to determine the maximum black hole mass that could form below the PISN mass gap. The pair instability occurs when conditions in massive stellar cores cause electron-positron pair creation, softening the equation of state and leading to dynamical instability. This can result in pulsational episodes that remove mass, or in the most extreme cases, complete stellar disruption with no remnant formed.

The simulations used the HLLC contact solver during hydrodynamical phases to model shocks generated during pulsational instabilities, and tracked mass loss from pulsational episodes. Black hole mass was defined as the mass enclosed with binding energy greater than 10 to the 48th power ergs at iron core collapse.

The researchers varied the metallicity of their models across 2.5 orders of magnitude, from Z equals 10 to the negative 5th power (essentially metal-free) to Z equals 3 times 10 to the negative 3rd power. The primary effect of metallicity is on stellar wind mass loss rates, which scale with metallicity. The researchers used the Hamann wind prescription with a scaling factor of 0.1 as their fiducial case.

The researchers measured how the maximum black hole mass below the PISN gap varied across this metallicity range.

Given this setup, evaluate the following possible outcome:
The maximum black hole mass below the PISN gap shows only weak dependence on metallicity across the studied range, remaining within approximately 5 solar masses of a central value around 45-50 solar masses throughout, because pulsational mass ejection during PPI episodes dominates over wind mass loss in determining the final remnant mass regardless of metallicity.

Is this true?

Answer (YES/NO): YES